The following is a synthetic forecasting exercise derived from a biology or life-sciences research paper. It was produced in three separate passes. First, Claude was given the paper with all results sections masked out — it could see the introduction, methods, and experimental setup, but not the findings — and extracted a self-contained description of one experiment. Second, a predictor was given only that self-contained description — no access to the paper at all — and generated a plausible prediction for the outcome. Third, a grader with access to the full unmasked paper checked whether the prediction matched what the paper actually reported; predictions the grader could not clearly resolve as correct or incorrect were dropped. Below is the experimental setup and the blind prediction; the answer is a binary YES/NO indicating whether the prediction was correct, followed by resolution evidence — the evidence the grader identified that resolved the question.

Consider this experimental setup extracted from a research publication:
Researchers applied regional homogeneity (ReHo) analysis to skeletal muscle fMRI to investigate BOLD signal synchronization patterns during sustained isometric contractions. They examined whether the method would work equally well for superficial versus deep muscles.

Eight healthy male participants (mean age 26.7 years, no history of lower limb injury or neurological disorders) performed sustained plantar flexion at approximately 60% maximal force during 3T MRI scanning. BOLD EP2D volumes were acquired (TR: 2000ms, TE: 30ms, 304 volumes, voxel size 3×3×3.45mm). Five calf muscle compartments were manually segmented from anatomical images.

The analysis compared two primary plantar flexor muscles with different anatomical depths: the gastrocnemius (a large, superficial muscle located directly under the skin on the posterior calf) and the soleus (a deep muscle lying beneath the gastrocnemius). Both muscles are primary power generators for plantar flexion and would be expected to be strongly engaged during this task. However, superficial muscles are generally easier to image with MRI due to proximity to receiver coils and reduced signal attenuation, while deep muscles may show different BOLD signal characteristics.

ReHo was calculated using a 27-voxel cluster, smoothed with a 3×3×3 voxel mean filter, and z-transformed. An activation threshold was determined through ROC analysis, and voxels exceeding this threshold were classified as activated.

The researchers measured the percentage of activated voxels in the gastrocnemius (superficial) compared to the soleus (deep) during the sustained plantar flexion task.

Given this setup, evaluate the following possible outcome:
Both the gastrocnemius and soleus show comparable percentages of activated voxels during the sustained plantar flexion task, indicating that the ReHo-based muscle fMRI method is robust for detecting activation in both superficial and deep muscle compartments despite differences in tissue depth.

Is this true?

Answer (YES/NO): NO